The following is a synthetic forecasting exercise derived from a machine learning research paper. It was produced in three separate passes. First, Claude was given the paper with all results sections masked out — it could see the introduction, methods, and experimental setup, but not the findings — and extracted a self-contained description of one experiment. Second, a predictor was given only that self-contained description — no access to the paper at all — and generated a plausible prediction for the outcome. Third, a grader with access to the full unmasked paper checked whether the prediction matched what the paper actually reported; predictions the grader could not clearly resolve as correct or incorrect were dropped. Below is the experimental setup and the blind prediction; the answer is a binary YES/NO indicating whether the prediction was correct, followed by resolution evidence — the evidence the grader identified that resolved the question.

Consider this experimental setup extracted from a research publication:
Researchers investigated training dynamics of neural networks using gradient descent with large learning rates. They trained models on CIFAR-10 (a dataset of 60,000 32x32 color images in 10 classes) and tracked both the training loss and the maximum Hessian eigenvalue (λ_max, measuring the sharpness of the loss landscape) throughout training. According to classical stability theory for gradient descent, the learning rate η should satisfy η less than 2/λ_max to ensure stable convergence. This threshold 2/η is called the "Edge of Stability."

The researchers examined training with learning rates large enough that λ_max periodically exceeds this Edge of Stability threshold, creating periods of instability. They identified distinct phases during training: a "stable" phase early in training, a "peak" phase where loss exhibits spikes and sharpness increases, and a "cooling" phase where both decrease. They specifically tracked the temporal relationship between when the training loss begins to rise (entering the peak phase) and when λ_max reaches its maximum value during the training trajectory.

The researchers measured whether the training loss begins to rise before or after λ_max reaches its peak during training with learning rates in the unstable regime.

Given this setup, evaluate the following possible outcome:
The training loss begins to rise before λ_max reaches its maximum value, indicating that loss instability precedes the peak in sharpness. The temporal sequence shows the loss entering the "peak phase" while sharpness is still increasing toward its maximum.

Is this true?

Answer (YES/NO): YES